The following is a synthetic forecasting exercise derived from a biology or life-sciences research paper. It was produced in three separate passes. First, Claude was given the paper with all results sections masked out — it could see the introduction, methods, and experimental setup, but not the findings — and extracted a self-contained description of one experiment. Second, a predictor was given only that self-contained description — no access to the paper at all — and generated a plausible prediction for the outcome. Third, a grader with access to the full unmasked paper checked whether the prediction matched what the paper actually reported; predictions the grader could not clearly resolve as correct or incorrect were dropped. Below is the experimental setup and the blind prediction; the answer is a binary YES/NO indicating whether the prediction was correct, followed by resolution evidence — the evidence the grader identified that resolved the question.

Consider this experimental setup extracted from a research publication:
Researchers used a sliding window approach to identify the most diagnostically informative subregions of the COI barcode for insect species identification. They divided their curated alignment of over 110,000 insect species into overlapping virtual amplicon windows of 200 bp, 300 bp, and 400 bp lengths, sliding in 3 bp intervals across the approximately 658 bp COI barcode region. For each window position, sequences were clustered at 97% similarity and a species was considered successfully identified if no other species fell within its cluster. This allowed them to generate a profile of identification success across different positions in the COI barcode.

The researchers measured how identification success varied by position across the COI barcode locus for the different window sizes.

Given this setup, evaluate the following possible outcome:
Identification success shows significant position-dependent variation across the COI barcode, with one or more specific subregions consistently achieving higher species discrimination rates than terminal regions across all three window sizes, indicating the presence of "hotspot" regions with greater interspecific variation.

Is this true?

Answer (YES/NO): NO